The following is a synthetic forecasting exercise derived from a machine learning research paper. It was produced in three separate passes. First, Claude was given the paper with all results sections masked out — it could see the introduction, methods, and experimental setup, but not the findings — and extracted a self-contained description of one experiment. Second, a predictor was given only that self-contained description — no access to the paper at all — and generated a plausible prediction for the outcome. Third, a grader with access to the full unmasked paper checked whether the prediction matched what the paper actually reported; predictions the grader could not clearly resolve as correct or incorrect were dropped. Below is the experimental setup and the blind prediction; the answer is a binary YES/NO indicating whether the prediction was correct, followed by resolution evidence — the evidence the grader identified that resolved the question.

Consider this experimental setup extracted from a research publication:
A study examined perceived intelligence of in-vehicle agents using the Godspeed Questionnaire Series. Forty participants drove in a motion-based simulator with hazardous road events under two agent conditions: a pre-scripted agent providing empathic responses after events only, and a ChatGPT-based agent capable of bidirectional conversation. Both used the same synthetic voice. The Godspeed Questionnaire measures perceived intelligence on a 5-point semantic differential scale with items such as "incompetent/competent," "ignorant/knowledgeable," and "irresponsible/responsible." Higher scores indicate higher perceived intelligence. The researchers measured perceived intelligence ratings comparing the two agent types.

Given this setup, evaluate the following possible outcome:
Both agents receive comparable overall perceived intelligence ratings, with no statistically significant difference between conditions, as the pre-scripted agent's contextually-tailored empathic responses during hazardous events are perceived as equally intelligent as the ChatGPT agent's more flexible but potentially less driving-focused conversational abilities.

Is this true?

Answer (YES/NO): YES